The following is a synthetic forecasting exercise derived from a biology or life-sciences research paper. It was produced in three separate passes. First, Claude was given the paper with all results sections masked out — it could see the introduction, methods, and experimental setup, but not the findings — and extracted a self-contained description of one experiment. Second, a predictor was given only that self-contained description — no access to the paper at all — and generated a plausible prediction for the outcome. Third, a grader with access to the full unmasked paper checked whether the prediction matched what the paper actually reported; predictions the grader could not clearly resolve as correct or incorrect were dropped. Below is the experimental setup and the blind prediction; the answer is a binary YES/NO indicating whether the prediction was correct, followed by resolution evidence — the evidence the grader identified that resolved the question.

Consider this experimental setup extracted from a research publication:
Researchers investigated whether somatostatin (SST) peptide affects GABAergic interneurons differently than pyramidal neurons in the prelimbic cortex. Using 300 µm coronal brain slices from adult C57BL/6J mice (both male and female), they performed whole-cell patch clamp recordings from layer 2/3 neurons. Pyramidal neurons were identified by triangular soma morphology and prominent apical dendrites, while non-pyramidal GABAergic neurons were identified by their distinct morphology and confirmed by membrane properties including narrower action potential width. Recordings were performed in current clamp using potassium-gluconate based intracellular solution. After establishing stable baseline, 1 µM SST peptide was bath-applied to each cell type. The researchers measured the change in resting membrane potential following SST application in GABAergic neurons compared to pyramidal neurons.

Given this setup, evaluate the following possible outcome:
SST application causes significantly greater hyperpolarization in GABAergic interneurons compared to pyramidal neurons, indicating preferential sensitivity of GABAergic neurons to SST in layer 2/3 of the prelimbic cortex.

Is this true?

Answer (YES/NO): NO